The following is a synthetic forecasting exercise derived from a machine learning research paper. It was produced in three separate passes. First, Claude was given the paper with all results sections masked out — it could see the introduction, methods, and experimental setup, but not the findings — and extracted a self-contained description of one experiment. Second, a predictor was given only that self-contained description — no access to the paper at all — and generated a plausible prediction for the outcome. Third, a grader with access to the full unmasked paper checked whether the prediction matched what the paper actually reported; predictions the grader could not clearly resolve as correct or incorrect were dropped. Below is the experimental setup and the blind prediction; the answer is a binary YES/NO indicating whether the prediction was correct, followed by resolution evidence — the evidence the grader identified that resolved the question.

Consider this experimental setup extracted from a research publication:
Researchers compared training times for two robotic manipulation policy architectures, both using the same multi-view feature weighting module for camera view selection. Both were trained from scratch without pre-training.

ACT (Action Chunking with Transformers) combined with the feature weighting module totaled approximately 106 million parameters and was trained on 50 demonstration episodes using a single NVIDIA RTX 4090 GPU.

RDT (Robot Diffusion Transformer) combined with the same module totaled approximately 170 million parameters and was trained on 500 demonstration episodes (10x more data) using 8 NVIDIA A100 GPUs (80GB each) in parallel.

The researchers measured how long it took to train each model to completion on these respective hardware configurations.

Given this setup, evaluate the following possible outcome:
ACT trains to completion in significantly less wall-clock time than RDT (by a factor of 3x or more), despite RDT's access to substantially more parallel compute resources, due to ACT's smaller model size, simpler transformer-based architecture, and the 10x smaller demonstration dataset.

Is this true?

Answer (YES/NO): NO